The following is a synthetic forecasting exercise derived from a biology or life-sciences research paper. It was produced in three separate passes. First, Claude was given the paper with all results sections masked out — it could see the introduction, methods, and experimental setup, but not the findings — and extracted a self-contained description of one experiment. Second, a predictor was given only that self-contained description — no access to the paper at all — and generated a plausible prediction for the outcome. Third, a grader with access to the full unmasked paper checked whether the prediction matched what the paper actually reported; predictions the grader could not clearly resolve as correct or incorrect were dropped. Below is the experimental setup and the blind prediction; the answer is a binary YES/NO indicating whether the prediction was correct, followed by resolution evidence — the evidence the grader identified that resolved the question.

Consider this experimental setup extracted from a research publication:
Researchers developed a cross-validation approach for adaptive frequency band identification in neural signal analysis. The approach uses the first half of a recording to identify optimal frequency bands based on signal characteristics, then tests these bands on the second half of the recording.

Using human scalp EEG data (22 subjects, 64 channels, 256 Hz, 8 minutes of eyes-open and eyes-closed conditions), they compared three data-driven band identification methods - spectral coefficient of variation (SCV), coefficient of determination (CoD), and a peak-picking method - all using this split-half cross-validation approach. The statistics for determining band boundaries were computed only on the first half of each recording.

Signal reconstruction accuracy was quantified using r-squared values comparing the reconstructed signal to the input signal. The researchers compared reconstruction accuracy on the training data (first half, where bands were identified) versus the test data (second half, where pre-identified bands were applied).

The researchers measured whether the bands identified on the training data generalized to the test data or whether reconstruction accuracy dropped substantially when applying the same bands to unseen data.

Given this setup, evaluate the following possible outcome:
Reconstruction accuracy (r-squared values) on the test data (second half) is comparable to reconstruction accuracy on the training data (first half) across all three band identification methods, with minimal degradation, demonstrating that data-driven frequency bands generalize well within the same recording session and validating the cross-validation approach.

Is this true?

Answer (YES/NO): YES